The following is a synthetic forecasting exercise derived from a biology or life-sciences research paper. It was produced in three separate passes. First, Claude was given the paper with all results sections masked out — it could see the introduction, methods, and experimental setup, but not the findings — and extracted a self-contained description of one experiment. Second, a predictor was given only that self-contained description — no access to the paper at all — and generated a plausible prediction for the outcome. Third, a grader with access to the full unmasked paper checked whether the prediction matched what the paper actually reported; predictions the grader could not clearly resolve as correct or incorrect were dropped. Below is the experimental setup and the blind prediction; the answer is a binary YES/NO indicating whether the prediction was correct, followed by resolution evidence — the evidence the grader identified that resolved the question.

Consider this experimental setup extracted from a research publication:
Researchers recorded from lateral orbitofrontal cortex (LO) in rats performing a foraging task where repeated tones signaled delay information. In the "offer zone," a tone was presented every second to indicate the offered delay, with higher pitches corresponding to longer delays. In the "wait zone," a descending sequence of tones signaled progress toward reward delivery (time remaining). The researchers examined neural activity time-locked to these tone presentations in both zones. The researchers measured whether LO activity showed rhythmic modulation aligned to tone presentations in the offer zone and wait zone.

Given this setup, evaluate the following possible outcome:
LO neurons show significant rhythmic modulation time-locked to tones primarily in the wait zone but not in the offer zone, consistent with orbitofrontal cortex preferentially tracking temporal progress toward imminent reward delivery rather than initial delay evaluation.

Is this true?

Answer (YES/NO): NO